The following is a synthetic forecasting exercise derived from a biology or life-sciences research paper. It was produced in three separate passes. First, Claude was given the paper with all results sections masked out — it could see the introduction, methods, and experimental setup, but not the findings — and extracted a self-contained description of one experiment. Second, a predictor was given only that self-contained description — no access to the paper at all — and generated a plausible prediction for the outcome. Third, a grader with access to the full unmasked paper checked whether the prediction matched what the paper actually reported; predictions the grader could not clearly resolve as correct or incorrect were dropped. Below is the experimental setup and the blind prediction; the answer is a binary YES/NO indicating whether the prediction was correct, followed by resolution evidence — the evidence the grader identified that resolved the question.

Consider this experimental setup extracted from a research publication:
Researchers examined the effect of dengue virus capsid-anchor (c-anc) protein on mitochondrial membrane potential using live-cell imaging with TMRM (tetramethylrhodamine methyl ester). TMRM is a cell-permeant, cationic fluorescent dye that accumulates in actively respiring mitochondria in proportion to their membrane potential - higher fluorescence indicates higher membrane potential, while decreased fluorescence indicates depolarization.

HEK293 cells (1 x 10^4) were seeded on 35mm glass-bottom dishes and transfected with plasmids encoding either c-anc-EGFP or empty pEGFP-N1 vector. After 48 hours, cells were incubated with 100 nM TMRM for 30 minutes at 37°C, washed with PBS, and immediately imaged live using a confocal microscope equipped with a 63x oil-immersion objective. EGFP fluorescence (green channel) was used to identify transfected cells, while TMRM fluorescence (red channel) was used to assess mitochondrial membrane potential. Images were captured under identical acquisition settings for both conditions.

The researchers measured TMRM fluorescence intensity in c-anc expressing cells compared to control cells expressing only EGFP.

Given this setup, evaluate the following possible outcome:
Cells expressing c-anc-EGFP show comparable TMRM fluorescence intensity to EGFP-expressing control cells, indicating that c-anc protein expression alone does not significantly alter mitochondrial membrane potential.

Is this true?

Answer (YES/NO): NO